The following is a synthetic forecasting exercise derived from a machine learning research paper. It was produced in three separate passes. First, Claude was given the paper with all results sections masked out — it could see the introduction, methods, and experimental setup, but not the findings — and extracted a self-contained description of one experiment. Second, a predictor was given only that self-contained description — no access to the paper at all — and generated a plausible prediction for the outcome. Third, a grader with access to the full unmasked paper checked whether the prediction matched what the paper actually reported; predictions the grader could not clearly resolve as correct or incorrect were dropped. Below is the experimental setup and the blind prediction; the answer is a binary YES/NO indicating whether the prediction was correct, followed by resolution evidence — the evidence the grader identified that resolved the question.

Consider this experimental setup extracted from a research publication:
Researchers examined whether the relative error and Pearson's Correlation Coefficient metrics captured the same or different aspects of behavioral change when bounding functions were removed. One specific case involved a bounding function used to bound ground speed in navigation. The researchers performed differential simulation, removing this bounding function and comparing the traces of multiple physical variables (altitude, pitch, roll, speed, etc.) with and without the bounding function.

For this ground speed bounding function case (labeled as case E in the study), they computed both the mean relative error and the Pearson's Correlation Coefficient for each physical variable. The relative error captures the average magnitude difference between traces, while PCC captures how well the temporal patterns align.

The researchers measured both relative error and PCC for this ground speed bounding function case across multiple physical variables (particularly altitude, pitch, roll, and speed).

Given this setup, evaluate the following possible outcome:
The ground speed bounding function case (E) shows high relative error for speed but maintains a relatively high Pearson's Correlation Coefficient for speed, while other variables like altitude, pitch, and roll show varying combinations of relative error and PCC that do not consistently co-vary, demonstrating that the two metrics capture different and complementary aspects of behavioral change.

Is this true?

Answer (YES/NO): NO